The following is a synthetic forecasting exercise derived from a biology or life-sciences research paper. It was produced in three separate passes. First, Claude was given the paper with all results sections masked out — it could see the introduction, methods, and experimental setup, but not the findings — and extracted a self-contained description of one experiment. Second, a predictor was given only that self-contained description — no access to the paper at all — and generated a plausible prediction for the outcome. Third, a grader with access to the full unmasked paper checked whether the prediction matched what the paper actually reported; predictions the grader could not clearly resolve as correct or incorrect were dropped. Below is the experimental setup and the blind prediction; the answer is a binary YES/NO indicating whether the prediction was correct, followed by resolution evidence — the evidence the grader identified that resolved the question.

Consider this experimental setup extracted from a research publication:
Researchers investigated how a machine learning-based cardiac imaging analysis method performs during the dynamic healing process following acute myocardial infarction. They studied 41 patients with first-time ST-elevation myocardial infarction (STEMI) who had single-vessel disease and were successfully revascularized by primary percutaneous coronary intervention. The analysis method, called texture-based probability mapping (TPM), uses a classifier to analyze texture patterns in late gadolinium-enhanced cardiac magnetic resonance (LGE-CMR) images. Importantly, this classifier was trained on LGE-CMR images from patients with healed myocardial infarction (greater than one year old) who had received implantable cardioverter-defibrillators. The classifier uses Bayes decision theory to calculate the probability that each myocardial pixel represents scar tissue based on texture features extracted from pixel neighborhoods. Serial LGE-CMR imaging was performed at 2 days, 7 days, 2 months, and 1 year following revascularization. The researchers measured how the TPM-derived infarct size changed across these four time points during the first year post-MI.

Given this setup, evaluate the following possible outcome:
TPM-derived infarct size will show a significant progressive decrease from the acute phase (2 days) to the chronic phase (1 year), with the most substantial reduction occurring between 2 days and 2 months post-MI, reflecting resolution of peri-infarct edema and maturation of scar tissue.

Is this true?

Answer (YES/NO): NO